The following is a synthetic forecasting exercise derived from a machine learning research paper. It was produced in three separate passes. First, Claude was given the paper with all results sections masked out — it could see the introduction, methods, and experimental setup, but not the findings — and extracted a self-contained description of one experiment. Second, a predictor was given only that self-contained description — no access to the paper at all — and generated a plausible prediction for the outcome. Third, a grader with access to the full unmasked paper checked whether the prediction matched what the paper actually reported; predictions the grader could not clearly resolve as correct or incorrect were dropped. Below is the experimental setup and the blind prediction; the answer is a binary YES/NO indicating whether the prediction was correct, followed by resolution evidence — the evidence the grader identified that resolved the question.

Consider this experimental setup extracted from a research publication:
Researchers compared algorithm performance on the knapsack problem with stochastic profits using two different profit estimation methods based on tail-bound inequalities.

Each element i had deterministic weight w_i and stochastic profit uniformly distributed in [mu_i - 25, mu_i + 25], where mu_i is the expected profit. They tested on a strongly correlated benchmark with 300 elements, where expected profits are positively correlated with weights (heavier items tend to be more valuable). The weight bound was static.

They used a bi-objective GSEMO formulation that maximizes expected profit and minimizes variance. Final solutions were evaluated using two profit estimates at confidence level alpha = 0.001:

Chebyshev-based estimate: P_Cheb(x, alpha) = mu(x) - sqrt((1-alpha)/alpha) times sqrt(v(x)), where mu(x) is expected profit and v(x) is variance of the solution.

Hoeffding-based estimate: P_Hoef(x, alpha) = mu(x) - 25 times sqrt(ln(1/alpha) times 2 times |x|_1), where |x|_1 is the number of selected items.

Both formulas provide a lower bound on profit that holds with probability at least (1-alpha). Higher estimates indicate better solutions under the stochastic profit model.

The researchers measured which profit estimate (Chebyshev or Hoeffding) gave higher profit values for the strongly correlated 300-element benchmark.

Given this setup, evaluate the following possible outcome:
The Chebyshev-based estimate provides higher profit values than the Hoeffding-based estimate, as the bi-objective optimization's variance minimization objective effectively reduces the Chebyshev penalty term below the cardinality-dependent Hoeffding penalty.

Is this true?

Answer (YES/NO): NO